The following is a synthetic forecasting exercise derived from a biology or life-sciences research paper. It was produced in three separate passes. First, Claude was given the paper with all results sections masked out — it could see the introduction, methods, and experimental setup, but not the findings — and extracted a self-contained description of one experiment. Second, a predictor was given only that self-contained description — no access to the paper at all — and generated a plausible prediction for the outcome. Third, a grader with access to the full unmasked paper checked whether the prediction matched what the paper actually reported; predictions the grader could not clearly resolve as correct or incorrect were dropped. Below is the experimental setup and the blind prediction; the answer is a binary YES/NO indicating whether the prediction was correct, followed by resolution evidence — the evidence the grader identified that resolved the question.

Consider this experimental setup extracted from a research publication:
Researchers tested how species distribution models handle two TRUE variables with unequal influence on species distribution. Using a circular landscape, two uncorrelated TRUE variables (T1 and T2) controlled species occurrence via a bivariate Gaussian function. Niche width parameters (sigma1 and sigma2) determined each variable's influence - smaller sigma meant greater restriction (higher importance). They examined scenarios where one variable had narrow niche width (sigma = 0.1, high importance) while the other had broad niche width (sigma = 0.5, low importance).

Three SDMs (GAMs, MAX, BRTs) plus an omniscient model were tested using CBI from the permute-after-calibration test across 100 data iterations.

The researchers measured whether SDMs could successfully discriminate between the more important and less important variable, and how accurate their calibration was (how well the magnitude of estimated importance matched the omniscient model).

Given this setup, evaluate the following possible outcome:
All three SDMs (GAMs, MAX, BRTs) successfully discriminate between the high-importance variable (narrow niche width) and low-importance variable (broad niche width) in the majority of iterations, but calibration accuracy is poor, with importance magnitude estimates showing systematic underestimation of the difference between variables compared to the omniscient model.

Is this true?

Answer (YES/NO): NO